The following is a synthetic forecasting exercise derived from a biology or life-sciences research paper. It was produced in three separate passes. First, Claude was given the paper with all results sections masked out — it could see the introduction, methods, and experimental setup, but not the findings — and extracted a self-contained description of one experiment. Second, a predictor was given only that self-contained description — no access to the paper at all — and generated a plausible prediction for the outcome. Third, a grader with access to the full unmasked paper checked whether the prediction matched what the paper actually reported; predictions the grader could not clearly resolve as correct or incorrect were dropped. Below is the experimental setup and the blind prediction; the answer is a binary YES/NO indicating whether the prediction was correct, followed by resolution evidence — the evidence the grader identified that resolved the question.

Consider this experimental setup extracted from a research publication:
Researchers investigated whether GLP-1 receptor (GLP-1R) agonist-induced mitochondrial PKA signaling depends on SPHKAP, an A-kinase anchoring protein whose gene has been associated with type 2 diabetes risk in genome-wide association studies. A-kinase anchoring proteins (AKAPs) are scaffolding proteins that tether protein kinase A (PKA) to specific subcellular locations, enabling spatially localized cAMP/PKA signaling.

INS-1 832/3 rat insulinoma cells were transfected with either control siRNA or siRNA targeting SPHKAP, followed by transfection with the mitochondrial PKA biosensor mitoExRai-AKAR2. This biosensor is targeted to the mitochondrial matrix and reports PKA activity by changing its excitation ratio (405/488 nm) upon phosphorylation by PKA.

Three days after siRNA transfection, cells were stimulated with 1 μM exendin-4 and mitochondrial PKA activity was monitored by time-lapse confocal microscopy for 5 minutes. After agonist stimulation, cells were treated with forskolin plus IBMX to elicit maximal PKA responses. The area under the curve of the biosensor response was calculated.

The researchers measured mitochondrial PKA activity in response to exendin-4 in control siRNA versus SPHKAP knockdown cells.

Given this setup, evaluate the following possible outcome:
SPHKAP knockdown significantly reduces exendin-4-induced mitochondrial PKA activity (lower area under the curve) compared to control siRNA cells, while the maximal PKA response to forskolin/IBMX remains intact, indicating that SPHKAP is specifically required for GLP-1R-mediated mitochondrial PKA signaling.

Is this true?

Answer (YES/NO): YES